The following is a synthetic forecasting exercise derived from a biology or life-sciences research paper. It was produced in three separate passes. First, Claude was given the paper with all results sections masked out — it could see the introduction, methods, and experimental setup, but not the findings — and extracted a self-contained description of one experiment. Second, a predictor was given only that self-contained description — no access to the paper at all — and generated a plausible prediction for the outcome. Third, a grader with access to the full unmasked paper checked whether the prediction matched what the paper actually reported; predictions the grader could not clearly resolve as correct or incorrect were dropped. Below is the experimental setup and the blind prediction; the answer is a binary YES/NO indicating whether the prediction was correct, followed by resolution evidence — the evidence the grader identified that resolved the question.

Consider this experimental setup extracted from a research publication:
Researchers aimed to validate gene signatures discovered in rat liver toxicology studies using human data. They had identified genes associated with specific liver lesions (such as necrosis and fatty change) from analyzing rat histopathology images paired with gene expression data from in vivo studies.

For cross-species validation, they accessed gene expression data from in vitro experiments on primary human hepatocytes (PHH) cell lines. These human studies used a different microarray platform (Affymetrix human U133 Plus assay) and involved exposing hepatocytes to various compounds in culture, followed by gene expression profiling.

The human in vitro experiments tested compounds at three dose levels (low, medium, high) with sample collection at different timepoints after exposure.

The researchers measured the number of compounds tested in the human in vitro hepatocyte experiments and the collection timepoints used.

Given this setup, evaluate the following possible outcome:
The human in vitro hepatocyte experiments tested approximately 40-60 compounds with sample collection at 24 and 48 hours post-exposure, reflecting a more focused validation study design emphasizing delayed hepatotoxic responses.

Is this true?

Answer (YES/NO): NO